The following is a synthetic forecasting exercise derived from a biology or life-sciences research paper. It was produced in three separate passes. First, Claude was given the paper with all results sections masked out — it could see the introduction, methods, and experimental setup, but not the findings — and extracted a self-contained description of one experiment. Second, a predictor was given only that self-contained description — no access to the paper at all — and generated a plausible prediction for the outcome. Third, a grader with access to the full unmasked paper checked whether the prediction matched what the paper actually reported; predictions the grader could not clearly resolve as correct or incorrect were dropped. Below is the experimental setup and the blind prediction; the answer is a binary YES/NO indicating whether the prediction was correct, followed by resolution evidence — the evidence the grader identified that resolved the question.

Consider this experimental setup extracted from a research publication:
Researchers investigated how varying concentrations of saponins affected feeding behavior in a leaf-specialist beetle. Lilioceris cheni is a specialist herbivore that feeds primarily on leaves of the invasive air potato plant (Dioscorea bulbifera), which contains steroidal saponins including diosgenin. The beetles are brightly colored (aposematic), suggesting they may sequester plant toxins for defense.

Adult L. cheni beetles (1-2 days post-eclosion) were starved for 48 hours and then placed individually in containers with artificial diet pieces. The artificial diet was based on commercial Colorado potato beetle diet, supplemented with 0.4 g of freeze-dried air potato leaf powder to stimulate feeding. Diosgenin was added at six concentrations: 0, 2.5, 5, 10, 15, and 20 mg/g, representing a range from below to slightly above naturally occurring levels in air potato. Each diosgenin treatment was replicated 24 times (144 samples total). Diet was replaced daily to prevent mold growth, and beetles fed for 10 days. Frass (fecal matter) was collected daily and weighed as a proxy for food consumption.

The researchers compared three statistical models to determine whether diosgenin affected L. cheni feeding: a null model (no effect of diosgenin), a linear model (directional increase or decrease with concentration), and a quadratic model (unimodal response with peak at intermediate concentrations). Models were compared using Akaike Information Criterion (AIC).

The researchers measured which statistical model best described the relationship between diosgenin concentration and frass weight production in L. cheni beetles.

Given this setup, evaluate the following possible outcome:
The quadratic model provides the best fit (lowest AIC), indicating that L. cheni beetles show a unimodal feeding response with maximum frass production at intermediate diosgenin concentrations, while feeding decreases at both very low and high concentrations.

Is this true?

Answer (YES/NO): YES